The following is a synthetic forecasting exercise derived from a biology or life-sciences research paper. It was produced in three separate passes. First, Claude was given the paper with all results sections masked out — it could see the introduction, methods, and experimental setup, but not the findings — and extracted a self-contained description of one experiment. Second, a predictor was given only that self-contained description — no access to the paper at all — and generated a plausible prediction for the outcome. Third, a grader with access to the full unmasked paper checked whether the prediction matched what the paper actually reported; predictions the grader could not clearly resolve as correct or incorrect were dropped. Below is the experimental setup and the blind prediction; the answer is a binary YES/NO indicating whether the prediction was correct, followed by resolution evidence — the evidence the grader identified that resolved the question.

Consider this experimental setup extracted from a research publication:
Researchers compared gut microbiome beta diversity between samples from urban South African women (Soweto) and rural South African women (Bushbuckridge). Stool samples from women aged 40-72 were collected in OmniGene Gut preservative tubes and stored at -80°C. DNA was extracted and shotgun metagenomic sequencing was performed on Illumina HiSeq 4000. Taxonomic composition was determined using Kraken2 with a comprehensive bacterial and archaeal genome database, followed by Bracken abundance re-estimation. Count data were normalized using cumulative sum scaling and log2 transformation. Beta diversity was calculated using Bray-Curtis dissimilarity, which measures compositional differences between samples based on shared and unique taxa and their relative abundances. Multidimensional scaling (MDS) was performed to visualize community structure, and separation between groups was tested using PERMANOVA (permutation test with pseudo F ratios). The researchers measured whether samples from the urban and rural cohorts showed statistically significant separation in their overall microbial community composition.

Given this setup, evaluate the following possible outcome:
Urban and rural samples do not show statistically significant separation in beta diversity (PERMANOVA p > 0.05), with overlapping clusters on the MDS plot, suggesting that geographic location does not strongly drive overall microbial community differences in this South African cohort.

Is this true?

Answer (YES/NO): NO